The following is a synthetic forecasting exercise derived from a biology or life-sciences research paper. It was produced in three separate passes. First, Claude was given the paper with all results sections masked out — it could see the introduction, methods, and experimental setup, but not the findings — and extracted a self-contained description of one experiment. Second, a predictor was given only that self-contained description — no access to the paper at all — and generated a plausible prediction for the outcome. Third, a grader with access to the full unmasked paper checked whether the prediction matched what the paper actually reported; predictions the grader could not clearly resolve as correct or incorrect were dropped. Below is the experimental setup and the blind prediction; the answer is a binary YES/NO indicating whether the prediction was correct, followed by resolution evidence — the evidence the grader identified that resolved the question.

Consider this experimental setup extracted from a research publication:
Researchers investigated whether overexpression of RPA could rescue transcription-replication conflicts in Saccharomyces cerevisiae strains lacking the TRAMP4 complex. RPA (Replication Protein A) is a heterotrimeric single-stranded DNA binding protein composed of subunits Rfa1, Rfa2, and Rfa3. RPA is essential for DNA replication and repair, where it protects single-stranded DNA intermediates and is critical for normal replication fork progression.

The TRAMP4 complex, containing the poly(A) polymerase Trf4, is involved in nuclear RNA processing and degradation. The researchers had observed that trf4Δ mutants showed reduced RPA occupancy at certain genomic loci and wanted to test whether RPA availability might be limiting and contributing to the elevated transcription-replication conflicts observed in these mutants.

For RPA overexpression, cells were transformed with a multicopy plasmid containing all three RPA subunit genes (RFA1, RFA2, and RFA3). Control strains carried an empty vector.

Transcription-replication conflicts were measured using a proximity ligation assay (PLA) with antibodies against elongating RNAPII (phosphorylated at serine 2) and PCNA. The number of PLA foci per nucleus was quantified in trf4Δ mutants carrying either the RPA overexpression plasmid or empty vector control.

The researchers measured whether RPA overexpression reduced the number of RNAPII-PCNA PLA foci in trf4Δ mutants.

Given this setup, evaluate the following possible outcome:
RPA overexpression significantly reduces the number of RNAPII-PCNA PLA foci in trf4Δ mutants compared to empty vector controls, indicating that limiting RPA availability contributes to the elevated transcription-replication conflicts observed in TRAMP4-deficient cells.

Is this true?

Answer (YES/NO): YES